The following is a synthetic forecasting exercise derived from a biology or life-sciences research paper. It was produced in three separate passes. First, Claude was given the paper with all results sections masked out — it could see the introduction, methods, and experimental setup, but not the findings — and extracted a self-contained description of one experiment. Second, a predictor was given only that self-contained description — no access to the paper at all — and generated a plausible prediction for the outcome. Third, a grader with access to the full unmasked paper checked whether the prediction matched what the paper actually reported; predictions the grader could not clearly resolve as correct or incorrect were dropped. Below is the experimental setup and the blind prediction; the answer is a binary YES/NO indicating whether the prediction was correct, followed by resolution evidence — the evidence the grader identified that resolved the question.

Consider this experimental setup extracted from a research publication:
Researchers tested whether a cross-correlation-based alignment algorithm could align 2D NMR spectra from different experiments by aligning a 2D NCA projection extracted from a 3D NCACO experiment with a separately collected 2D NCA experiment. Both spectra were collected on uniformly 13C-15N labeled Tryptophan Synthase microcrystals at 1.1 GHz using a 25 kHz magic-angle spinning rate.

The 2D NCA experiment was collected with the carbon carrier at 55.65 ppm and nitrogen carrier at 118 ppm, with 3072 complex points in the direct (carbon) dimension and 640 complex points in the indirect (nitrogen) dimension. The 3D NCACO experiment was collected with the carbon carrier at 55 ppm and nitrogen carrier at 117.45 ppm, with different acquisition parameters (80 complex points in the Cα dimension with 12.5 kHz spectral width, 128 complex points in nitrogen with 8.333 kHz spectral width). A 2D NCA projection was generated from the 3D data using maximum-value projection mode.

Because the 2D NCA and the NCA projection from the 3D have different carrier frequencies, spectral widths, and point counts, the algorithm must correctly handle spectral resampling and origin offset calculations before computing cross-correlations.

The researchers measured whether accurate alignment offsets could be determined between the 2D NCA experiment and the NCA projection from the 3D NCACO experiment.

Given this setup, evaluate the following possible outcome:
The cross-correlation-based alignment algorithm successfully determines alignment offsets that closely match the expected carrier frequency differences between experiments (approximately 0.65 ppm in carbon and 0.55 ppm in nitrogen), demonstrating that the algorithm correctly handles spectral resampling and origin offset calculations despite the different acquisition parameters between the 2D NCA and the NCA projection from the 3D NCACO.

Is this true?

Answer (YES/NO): NO